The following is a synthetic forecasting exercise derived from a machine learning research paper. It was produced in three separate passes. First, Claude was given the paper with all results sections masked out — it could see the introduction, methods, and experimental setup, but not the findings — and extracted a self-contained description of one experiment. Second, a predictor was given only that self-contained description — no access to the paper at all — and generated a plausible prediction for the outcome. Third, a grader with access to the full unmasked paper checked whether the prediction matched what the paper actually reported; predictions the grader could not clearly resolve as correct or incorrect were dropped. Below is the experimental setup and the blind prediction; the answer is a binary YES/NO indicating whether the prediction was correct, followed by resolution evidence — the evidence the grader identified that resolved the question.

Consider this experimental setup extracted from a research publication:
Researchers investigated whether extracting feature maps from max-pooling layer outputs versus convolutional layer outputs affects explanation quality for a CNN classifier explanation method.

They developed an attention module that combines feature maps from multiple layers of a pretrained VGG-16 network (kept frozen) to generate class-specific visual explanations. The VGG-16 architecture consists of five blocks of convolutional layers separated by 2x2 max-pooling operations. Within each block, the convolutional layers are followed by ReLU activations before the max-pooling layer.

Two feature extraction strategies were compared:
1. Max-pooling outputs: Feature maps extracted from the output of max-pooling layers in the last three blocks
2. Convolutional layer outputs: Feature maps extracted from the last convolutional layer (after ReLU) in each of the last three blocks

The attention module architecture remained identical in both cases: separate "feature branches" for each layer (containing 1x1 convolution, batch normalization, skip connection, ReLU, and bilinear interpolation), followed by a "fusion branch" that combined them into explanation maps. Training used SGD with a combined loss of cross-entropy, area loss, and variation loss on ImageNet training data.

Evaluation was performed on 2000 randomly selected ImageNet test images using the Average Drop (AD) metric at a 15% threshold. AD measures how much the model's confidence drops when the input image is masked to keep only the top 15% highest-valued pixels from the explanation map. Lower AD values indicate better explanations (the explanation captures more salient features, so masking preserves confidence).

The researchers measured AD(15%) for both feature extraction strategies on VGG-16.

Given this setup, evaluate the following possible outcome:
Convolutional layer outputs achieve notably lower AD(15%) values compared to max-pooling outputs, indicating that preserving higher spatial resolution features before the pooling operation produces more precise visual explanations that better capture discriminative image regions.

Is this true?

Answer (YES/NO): NO